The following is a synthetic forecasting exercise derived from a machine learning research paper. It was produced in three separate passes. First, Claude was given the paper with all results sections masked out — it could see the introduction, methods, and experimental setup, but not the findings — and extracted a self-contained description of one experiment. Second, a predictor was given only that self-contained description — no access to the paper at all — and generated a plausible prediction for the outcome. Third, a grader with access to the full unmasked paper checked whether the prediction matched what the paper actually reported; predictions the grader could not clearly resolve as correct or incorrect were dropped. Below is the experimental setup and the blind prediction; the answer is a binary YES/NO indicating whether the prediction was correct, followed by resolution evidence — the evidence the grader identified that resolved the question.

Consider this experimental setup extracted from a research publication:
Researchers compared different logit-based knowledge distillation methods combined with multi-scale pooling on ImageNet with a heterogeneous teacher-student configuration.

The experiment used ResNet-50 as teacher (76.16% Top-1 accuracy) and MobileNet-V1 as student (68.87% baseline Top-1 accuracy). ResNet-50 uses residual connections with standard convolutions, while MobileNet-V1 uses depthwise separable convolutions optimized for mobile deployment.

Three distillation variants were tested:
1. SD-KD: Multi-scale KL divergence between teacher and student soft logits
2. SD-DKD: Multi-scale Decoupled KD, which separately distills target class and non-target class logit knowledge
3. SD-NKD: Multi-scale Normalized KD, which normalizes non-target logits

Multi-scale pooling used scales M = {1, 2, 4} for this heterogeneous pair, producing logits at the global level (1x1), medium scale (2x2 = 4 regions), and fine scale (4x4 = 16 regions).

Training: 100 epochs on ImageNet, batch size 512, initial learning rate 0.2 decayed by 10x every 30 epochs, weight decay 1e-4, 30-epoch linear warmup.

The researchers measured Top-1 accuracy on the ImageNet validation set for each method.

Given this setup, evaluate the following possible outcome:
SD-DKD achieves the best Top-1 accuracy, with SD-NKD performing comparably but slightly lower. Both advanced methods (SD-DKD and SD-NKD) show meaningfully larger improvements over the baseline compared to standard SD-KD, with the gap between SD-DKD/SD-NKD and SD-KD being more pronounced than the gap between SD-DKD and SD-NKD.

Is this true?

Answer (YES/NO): NO